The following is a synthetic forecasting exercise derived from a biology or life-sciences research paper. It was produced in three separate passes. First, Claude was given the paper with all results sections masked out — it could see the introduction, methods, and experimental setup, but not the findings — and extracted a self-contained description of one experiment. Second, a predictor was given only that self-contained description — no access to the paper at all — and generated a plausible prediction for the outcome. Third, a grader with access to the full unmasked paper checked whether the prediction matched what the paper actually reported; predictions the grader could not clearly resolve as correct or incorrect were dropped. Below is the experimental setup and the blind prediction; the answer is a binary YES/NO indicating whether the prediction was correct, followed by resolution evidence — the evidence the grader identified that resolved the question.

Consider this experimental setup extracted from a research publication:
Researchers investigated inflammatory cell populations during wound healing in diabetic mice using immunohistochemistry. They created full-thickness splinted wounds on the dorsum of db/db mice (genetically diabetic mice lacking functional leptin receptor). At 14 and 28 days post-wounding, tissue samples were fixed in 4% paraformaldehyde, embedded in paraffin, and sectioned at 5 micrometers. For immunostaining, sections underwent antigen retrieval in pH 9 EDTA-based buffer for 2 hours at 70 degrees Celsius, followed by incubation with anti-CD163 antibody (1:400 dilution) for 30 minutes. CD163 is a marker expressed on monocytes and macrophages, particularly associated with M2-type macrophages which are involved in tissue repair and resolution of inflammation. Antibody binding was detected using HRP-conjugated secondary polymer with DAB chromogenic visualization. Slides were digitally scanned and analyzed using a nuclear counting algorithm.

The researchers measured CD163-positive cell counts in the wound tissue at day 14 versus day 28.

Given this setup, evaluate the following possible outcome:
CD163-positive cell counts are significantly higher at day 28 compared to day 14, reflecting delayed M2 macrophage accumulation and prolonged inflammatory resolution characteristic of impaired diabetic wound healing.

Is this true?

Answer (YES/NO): NO